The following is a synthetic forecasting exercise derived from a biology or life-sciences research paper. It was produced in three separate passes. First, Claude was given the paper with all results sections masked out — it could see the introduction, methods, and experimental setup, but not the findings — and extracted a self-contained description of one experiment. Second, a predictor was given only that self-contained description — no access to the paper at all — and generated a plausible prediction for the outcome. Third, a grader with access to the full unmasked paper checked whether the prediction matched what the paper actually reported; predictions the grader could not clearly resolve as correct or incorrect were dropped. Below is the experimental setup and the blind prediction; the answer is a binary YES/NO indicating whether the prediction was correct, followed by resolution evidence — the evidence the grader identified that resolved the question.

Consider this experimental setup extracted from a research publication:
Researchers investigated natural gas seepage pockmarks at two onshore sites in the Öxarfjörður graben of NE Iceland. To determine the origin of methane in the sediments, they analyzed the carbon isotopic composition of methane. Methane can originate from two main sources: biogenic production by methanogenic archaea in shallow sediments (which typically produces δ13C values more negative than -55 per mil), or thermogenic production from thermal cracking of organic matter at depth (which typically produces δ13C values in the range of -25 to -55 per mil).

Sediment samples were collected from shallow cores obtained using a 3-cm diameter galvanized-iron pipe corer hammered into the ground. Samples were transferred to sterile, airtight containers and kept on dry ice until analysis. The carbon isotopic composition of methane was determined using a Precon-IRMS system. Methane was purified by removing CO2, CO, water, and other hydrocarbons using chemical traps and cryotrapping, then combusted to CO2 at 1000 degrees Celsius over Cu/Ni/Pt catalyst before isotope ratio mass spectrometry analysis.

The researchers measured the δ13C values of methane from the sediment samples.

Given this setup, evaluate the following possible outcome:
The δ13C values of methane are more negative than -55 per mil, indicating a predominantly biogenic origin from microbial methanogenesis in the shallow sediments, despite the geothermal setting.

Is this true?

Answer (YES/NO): NO